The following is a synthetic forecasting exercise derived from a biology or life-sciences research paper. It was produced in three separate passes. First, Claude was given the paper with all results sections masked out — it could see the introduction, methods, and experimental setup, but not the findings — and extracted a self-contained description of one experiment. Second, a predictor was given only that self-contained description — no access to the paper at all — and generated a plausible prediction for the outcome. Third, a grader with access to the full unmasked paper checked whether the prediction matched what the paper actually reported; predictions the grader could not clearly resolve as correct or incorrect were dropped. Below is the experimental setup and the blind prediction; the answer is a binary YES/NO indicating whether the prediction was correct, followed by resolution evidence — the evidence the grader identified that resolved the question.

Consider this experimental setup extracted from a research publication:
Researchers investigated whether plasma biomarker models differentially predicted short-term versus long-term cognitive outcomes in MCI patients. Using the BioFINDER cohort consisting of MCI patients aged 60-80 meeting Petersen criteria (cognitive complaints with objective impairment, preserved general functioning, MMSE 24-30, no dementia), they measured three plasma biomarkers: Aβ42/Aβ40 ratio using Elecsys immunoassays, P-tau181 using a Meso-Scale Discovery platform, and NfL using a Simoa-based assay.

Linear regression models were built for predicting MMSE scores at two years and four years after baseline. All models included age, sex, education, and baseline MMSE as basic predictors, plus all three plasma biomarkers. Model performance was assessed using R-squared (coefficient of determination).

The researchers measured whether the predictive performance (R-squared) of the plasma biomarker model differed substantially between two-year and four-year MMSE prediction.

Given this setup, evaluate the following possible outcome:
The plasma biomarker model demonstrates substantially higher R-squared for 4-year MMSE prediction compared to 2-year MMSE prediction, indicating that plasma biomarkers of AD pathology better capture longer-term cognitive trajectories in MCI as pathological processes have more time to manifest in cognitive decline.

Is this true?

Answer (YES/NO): NO